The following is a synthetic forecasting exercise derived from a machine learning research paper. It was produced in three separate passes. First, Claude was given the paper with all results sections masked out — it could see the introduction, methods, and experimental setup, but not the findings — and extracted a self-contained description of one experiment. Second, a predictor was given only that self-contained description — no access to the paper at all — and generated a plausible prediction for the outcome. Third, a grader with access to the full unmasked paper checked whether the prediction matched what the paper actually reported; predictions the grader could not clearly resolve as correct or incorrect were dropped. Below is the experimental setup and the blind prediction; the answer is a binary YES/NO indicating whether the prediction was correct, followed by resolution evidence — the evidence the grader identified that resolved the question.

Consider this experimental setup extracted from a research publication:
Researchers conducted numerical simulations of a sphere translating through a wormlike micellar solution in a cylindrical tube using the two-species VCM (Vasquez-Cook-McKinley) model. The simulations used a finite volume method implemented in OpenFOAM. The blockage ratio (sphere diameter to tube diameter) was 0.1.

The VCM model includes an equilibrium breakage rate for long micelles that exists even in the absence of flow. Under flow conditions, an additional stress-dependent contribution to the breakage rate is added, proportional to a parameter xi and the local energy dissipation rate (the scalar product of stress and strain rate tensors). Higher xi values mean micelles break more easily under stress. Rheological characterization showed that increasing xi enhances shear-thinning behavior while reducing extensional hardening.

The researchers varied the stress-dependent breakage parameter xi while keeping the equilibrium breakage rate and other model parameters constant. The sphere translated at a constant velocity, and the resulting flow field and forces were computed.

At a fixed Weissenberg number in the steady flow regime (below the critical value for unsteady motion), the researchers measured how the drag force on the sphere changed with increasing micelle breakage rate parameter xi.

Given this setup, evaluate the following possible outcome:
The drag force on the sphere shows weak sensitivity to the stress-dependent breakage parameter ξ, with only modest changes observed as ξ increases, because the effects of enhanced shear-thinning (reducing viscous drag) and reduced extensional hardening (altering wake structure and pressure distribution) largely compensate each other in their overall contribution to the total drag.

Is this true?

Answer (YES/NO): NO